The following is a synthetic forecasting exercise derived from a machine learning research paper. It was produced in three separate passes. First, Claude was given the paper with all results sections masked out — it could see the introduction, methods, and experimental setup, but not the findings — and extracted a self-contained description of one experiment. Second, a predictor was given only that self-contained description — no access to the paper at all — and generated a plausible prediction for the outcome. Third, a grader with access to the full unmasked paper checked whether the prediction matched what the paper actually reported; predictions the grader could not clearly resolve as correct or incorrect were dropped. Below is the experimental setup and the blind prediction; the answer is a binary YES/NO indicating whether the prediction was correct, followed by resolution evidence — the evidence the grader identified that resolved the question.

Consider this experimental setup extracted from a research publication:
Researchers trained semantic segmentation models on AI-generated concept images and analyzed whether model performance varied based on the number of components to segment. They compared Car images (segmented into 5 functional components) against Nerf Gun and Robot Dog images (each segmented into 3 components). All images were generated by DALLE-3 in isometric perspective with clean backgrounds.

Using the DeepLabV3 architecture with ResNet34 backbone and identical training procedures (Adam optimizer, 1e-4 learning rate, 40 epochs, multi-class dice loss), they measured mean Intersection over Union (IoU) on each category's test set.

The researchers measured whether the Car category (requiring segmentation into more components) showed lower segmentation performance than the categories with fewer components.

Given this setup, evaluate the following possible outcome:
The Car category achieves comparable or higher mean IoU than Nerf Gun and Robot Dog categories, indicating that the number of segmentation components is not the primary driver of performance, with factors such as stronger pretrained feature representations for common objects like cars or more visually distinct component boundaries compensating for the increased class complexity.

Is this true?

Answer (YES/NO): YES